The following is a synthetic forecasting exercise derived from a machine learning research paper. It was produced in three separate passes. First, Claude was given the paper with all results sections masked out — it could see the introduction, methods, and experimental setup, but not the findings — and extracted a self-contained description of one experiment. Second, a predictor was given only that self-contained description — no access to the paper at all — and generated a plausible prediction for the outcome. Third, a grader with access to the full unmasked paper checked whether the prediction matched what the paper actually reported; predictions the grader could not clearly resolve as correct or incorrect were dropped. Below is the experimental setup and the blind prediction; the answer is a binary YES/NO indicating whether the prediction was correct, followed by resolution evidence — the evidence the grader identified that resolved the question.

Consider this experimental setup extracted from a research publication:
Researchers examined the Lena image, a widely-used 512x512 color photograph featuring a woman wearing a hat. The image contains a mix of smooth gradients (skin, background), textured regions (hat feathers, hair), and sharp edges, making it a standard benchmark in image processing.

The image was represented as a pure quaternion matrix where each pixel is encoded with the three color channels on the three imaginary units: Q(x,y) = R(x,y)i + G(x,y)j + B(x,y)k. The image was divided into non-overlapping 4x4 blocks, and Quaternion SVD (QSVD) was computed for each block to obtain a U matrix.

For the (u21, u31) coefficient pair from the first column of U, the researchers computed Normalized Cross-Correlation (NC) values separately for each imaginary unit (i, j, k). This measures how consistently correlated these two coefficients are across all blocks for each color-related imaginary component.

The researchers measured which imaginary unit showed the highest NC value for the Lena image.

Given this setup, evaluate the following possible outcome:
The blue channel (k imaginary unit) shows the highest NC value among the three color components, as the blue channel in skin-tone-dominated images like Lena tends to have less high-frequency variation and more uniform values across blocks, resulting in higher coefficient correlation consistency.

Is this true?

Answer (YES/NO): NO